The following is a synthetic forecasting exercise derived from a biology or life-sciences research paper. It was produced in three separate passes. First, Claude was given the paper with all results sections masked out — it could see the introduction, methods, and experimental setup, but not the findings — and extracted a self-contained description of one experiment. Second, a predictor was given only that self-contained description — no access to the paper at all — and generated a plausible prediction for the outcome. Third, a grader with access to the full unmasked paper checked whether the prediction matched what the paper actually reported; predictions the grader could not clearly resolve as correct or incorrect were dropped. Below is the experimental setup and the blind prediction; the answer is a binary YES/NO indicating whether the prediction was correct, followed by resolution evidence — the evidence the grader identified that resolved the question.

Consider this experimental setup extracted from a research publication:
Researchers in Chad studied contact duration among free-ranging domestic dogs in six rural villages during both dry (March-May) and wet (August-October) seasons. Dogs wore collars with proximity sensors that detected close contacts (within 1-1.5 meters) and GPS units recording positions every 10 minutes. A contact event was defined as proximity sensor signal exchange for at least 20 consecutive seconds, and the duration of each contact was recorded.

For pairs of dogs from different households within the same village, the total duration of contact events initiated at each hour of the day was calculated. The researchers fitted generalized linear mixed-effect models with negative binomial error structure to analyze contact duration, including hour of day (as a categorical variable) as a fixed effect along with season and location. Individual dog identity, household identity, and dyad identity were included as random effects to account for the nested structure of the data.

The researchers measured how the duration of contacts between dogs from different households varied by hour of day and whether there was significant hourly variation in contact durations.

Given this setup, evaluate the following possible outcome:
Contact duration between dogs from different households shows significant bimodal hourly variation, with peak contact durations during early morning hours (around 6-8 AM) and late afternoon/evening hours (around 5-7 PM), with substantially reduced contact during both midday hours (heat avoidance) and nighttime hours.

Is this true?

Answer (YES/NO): NO